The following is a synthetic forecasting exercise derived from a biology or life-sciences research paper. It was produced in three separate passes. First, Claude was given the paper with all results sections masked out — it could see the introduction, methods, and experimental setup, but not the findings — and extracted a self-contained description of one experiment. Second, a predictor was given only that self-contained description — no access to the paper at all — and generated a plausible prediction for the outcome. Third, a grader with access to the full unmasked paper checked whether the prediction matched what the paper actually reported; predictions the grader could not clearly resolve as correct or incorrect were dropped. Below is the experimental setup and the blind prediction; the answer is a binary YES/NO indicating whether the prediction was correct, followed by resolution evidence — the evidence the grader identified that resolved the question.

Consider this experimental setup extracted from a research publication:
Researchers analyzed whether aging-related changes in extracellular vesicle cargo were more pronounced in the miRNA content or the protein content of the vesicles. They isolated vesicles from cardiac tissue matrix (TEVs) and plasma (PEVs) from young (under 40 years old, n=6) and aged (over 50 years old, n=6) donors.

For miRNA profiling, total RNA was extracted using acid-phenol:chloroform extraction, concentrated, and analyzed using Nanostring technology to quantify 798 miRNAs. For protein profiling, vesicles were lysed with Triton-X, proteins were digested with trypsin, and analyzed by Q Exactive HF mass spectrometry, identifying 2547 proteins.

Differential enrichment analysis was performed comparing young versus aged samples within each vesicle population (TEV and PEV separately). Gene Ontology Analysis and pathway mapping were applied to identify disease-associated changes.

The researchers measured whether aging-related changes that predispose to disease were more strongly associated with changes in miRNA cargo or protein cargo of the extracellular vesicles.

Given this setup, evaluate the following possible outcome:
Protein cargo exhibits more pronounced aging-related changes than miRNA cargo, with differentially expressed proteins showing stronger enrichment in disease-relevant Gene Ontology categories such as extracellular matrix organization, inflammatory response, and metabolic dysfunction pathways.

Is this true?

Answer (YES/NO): NO